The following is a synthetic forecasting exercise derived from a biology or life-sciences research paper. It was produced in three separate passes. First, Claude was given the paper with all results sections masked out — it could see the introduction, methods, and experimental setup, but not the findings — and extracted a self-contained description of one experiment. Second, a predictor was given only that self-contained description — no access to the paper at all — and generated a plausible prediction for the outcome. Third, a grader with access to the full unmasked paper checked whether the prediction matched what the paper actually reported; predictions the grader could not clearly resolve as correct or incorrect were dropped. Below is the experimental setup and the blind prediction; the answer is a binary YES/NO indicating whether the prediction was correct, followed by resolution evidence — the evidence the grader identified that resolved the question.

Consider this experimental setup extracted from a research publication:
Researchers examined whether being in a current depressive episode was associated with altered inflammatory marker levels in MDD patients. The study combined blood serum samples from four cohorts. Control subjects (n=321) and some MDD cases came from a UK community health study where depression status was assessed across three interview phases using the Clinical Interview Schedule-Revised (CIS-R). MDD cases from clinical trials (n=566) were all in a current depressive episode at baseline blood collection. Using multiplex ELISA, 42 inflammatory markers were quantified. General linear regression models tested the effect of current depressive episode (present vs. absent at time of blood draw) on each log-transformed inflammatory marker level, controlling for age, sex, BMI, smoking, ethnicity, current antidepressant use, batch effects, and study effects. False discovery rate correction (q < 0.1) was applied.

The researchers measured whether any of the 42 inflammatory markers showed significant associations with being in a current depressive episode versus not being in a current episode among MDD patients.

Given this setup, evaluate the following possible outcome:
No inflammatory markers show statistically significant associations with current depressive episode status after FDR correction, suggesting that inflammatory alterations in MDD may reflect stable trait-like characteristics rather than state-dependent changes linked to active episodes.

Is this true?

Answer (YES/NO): NO